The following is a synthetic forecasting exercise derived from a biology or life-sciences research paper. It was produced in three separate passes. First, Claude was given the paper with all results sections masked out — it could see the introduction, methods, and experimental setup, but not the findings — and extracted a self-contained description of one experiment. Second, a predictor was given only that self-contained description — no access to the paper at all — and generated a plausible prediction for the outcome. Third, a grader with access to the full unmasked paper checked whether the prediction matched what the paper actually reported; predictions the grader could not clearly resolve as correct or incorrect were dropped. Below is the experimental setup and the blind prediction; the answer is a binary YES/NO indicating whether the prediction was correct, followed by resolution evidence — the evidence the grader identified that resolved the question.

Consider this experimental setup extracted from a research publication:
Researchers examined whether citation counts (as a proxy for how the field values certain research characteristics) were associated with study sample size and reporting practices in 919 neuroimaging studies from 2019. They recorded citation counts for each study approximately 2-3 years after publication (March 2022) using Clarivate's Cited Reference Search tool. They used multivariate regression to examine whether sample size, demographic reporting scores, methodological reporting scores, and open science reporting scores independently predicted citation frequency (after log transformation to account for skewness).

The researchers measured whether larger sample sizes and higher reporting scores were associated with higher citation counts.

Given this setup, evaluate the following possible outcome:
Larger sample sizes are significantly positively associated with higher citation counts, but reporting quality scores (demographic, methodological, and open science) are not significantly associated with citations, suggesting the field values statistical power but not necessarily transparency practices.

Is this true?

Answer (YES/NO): YES